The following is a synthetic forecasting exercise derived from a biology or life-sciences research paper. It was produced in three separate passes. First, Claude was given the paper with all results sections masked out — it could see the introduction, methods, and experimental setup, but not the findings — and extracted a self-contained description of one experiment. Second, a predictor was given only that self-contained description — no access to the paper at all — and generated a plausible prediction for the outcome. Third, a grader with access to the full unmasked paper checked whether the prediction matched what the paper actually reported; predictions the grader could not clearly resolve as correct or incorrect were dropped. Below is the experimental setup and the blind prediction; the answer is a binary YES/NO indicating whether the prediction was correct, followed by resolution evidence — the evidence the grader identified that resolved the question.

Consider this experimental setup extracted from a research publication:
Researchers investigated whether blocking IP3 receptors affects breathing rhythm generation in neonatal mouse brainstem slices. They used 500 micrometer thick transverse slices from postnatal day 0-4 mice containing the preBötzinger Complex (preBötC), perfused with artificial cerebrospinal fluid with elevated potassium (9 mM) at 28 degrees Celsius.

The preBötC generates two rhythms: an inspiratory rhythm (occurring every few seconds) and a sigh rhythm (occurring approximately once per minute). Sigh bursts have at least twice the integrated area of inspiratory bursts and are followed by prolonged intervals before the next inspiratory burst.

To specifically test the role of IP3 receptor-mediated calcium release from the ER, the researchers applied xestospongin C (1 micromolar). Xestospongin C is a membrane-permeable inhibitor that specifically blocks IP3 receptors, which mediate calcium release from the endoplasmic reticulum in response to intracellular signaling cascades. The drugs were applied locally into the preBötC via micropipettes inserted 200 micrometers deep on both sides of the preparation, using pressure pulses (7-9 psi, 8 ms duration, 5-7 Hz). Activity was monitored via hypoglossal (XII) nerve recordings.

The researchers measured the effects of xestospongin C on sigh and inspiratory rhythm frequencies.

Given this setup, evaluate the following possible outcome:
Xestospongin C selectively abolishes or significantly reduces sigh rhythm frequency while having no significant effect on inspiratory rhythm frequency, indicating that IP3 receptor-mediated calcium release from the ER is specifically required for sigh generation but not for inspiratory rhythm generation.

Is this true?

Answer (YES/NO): YES